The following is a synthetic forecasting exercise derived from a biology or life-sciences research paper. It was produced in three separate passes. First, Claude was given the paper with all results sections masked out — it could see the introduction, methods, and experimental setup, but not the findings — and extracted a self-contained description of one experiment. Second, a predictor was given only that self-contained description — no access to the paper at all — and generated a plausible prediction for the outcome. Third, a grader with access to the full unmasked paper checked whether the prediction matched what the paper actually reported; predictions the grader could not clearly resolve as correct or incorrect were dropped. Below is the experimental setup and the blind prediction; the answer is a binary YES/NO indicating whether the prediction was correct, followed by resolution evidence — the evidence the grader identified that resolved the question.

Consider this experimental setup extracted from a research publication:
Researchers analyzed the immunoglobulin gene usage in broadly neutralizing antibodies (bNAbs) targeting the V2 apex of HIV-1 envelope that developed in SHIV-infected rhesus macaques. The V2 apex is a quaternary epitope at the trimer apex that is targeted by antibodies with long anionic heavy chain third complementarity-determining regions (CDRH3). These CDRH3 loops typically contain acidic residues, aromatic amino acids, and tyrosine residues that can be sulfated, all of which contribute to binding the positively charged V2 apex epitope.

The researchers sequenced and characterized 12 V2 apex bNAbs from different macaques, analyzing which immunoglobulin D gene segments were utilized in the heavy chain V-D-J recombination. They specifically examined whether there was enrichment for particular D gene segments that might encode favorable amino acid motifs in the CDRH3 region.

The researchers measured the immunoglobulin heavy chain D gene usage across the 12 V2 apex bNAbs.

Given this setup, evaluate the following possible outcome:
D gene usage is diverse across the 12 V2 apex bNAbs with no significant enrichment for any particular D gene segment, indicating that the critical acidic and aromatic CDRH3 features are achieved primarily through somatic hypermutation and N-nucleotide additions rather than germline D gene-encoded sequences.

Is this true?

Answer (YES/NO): NO